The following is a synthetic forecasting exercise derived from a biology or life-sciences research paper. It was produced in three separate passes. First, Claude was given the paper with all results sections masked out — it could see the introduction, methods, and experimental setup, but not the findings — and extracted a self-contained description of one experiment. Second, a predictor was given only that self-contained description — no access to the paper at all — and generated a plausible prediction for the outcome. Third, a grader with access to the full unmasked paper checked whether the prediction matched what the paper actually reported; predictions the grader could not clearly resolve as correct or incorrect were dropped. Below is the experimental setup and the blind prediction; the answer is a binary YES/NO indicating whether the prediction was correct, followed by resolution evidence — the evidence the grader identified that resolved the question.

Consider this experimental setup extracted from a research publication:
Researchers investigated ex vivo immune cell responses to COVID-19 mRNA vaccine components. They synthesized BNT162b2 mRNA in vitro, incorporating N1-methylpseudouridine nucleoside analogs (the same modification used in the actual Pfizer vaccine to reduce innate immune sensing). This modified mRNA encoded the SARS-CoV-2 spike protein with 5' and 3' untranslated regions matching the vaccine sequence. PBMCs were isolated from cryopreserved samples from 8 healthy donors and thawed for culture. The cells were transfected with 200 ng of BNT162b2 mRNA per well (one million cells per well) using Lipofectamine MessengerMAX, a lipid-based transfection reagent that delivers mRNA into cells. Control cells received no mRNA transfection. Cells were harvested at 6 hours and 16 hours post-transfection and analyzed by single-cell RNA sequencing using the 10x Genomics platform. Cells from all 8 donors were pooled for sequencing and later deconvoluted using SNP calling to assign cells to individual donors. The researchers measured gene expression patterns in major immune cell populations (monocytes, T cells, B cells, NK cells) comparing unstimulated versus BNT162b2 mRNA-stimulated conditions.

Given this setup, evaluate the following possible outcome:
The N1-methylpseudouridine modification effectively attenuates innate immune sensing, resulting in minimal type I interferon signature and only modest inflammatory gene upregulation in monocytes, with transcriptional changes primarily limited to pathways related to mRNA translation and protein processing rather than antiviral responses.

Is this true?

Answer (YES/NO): NO